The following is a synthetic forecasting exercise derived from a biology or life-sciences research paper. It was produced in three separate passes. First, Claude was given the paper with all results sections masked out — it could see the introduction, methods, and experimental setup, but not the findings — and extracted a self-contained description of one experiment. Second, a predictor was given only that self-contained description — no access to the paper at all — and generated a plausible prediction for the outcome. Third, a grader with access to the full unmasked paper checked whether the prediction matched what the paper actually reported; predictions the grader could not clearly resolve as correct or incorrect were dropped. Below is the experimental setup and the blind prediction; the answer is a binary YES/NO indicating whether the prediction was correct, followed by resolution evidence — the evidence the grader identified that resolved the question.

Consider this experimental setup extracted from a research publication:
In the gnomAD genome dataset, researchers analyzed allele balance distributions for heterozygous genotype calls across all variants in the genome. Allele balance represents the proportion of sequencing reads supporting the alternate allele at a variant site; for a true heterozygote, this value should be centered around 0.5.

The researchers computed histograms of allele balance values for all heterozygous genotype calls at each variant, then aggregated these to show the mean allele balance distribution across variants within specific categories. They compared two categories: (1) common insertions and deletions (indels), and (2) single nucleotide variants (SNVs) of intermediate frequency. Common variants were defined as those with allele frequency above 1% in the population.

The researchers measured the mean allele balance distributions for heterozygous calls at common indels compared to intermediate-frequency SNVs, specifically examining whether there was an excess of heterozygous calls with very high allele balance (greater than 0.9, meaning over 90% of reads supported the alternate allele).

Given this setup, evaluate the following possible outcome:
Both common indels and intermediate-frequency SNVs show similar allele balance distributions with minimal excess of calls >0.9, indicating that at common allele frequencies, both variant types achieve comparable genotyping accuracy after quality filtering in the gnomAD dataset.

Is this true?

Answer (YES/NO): NO